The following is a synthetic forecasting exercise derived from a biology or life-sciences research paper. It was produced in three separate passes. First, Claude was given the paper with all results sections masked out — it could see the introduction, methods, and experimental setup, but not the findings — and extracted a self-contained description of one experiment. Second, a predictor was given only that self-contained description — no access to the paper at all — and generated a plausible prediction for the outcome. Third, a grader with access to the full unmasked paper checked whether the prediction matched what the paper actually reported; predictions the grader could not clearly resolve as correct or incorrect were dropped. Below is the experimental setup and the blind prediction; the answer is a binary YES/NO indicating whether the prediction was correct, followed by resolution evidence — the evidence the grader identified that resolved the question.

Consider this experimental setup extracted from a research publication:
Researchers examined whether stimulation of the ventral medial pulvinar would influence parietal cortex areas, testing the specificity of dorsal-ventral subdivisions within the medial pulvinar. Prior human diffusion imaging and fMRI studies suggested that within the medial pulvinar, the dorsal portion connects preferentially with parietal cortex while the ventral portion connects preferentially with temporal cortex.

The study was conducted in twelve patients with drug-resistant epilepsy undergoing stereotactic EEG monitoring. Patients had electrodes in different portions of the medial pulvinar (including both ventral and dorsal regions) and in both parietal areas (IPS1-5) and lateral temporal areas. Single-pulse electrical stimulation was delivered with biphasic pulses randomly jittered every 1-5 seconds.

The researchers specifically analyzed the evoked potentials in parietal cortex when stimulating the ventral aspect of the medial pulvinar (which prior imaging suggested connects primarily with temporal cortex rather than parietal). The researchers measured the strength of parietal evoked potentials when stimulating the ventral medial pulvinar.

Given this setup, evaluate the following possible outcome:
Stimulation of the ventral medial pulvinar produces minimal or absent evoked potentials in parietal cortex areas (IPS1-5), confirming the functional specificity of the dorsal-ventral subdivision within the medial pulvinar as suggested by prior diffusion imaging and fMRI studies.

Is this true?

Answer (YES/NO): YES